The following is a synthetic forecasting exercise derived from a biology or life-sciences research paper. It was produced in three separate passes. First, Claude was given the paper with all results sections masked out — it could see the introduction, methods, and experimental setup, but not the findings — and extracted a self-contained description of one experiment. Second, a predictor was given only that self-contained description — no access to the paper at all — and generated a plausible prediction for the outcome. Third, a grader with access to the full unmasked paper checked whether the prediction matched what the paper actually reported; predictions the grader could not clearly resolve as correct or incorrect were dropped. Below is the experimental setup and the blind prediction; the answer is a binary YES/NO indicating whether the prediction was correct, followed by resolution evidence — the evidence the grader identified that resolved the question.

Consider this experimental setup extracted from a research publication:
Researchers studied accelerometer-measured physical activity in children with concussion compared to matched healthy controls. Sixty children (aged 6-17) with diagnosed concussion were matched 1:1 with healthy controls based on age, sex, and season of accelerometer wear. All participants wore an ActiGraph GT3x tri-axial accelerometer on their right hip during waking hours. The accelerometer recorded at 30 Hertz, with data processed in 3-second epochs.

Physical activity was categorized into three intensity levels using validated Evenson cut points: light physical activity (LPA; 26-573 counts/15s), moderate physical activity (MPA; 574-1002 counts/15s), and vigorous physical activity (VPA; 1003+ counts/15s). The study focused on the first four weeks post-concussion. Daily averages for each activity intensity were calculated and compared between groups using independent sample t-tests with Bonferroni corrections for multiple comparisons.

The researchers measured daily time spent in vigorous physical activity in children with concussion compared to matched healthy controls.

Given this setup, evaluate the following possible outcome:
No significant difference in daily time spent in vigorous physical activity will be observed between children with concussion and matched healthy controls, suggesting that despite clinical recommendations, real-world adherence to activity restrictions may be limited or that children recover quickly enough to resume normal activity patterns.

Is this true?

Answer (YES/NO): NO